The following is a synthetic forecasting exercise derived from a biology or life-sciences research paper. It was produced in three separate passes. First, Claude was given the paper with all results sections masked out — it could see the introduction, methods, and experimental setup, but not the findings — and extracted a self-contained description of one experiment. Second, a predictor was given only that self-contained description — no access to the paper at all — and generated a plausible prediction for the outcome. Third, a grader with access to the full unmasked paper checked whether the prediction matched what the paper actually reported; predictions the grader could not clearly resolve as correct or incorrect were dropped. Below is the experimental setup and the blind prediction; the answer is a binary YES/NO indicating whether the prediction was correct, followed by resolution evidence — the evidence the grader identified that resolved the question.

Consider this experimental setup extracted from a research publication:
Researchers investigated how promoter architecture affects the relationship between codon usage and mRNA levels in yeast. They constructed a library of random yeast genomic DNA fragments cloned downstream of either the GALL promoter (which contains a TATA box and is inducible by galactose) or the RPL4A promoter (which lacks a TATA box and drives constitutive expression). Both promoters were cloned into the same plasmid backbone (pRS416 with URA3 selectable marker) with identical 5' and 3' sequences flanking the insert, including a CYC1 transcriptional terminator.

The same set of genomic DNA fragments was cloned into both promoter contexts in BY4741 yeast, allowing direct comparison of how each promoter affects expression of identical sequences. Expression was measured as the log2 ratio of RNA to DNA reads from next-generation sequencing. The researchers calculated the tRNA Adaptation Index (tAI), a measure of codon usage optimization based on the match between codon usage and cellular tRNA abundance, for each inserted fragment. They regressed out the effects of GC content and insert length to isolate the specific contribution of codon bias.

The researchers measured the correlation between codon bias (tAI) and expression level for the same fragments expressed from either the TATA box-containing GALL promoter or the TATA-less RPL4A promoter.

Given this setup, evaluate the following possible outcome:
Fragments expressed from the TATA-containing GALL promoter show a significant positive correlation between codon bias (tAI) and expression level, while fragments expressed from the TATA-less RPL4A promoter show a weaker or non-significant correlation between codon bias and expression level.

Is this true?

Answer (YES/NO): NO